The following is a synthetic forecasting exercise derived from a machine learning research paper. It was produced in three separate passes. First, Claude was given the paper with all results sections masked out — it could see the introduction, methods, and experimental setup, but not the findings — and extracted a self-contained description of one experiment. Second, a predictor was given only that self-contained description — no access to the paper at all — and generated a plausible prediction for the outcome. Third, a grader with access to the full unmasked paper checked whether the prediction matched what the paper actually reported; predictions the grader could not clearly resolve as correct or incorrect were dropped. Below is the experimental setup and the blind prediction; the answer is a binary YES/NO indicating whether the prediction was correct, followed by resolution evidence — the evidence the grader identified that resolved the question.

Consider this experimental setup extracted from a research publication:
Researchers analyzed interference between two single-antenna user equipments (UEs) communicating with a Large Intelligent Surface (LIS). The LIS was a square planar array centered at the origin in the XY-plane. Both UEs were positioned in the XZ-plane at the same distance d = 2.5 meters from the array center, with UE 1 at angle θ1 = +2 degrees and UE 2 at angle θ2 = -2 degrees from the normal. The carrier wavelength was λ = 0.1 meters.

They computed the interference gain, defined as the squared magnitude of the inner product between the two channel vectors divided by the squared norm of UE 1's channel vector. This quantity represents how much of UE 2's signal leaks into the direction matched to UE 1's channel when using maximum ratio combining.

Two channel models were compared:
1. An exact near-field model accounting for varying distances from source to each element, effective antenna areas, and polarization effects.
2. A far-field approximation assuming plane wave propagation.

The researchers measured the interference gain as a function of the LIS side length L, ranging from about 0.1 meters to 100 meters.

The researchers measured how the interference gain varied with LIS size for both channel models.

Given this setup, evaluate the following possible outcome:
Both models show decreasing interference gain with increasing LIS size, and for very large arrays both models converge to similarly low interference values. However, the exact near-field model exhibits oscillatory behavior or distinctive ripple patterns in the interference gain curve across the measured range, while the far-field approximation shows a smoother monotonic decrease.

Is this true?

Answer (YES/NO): NO